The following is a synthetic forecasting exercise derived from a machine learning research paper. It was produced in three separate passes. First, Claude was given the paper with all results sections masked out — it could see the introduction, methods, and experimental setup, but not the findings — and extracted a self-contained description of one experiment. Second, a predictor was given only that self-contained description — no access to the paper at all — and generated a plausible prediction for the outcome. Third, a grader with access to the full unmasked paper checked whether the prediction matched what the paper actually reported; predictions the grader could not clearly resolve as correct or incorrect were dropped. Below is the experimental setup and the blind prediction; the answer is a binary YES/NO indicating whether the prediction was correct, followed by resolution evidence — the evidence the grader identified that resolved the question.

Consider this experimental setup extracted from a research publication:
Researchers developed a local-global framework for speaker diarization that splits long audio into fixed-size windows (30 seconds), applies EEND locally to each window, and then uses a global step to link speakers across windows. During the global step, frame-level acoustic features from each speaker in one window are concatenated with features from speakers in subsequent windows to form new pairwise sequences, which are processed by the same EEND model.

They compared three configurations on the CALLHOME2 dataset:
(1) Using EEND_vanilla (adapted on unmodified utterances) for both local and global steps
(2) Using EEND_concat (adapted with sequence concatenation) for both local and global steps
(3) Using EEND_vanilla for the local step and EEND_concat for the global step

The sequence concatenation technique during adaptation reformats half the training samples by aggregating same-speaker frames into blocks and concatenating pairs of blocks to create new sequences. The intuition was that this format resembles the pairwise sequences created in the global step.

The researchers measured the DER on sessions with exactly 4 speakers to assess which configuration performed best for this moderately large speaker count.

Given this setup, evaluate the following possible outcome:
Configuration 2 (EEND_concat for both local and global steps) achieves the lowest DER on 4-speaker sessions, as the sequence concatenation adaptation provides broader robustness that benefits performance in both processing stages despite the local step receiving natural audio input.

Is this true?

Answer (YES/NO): NO